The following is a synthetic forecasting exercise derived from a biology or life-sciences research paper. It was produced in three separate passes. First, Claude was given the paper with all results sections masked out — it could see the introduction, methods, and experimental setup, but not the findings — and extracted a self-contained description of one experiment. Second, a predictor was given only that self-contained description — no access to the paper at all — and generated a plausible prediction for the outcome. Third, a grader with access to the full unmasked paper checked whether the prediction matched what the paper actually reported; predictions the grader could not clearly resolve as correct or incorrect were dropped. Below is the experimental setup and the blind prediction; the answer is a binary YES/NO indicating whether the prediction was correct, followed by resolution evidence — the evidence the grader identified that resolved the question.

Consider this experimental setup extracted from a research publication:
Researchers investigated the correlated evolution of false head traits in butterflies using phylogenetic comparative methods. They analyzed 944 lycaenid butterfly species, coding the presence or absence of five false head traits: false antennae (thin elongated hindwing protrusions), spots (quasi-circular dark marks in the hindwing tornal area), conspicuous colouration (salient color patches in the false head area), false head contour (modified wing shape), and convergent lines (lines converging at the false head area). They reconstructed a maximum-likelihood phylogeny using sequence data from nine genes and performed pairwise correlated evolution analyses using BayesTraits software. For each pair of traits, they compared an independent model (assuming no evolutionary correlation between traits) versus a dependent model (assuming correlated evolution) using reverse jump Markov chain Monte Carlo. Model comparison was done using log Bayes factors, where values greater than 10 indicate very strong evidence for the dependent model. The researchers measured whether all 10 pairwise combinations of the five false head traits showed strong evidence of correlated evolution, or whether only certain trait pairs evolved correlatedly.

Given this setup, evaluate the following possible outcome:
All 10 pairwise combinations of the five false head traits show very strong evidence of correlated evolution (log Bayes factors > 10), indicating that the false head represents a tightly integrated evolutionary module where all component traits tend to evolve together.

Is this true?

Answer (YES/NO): NO